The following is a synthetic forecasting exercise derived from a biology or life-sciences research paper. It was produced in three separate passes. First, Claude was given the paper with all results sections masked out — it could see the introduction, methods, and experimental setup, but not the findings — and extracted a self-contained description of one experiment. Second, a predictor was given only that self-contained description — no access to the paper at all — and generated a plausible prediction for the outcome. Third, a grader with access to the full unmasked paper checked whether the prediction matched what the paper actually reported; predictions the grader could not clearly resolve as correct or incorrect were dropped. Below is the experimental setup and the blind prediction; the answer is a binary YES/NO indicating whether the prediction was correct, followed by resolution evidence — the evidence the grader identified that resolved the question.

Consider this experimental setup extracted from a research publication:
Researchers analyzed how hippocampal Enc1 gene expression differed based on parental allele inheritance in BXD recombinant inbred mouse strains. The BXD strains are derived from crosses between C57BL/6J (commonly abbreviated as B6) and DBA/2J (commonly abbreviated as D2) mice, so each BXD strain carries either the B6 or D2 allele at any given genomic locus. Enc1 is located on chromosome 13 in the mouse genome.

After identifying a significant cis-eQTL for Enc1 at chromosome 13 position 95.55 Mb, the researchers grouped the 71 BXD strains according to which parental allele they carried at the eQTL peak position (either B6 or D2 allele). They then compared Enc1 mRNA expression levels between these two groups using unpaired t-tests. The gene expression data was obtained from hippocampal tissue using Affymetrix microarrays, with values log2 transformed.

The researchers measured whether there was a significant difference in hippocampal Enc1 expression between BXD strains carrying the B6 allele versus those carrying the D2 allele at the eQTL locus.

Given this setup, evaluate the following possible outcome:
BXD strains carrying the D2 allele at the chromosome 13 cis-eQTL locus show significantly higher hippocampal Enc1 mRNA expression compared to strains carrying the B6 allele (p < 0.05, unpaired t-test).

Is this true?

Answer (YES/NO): NO